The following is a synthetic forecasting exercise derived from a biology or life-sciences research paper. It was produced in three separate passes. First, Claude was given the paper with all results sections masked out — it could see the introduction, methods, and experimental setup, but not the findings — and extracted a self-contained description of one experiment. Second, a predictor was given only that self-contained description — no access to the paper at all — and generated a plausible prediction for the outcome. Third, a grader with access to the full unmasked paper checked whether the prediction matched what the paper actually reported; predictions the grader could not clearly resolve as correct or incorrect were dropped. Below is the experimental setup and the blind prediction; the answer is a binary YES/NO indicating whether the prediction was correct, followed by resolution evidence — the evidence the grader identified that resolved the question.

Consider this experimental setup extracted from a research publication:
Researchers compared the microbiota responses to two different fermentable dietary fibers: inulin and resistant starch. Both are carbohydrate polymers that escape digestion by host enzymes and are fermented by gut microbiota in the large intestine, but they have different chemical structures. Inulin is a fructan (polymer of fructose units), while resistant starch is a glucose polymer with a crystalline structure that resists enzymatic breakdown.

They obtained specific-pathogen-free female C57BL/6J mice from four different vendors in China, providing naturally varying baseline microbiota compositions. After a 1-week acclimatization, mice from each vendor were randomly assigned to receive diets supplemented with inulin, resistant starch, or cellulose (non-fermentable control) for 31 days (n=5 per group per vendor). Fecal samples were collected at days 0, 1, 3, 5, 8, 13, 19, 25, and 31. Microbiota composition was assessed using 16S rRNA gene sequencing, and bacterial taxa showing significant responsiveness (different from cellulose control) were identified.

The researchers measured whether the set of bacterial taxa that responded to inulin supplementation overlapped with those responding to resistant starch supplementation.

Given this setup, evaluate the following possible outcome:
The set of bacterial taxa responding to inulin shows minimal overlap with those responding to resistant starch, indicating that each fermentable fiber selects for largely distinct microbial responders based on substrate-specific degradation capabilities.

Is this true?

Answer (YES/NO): NO